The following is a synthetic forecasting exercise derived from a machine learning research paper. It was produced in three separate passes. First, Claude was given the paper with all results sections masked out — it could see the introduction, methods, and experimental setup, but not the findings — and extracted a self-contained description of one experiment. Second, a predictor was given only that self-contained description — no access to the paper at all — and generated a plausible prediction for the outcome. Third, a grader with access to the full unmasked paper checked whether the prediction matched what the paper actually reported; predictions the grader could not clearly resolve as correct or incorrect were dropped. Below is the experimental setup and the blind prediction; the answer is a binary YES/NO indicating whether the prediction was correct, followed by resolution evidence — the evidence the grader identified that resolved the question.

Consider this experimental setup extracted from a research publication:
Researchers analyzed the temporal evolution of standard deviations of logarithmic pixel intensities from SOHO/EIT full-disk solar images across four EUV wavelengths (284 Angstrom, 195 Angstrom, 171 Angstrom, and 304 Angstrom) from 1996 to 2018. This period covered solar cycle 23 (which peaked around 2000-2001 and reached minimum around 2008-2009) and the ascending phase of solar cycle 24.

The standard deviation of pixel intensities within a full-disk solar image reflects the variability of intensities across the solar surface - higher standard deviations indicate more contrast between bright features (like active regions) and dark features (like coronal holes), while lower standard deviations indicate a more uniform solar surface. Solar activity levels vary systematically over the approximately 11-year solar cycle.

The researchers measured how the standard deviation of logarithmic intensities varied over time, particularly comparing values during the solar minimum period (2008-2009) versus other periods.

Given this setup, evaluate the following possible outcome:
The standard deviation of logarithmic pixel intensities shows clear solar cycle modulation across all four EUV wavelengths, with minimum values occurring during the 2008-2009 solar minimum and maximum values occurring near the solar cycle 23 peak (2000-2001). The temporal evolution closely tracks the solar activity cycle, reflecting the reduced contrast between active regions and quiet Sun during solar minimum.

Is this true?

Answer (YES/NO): NO